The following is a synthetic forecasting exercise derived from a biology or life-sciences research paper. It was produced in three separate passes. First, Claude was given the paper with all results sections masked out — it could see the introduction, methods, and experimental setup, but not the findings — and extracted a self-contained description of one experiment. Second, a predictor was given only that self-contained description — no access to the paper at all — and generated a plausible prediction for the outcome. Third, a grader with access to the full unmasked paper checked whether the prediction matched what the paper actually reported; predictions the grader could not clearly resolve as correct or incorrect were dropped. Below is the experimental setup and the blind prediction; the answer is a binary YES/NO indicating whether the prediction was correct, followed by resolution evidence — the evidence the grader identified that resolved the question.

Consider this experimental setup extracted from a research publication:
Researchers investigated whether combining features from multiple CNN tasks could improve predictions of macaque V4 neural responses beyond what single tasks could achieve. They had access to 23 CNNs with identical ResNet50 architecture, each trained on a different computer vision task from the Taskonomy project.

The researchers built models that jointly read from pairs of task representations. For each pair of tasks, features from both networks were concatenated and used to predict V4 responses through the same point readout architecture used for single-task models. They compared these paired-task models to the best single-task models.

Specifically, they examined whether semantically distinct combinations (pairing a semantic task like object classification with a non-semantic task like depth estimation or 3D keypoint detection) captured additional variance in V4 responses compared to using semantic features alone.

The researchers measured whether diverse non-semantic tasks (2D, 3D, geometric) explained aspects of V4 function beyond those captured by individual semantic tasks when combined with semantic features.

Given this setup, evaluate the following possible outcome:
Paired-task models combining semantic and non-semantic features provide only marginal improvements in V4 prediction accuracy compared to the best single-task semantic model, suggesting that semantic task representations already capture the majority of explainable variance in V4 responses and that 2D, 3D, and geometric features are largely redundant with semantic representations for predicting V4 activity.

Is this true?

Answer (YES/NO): NO